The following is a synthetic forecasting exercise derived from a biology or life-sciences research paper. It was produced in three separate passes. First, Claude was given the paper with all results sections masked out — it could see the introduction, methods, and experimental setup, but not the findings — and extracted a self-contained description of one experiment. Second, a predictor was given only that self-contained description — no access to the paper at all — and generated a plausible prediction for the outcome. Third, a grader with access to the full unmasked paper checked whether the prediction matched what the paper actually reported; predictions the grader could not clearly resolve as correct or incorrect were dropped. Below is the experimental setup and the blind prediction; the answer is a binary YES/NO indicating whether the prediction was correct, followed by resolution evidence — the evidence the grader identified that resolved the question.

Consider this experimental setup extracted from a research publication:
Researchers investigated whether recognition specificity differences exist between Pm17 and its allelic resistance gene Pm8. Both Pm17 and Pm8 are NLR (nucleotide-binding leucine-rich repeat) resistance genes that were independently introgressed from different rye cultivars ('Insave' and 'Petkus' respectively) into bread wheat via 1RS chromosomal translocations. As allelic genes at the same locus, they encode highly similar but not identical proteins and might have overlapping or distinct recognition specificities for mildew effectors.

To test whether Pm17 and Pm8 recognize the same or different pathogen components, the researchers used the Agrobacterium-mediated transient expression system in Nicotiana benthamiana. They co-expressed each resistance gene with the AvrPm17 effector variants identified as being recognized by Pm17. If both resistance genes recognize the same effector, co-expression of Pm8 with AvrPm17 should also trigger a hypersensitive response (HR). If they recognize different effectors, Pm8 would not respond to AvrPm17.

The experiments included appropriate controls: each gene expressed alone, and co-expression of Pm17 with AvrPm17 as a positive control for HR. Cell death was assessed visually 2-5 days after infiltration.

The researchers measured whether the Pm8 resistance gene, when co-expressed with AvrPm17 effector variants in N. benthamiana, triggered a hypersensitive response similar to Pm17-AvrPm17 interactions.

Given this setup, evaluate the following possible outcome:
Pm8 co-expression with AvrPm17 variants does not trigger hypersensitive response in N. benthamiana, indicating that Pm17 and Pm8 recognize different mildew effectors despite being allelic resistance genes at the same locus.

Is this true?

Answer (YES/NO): YES